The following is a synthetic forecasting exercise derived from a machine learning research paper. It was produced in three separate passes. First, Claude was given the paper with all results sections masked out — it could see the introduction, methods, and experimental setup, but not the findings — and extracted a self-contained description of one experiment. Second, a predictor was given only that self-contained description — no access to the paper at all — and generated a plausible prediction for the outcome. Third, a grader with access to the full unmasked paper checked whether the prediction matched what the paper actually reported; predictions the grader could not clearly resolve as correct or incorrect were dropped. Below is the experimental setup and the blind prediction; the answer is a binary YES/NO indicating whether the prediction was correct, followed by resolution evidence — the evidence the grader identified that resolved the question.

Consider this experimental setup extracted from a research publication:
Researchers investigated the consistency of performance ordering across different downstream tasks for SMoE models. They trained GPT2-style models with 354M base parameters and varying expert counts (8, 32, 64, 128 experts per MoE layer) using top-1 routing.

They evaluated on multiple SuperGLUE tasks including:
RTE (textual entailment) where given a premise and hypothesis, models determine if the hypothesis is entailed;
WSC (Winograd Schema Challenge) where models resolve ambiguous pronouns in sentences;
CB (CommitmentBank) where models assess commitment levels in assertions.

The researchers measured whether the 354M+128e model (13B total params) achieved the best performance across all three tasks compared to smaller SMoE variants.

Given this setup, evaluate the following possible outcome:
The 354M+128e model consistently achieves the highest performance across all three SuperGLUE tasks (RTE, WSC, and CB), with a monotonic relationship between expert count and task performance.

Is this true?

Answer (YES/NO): NO